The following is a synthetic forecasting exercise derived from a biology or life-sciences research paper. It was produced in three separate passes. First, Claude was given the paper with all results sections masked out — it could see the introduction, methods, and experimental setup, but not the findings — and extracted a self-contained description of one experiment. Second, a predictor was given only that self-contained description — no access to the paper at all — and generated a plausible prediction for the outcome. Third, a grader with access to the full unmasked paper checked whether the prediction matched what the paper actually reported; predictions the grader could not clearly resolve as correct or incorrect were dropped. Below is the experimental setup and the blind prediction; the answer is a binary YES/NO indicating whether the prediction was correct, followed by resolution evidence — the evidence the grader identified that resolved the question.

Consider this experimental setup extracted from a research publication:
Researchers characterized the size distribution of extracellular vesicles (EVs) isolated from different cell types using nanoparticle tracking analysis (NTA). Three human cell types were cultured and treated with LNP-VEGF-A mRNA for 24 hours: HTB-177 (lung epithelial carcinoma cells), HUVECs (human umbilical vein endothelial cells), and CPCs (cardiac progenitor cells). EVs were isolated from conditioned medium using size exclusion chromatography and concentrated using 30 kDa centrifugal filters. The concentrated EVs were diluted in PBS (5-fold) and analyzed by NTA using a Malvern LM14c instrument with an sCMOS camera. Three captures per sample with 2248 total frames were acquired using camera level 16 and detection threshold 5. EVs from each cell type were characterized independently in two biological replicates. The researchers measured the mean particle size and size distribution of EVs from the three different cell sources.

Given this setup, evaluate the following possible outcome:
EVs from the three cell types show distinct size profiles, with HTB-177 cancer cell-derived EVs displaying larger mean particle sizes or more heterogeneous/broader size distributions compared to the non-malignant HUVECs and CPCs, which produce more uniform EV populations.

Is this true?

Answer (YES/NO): NO